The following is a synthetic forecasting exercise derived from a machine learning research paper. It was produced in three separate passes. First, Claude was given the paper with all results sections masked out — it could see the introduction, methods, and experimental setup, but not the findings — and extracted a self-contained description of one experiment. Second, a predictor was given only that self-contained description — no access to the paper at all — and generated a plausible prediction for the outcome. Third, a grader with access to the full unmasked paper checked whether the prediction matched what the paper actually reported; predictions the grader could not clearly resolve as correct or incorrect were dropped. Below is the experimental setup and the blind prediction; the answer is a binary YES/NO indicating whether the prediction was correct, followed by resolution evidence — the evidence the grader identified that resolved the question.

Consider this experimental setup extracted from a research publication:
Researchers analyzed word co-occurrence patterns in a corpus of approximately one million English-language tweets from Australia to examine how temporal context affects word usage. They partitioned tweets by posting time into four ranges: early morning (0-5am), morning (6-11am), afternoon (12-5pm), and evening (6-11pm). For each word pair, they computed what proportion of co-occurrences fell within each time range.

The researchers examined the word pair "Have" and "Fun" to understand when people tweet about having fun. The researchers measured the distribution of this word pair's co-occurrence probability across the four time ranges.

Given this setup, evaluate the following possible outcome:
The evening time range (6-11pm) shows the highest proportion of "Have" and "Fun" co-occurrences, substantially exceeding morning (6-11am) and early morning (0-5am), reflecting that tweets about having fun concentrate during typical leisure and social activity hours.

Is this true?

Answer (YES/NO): NO